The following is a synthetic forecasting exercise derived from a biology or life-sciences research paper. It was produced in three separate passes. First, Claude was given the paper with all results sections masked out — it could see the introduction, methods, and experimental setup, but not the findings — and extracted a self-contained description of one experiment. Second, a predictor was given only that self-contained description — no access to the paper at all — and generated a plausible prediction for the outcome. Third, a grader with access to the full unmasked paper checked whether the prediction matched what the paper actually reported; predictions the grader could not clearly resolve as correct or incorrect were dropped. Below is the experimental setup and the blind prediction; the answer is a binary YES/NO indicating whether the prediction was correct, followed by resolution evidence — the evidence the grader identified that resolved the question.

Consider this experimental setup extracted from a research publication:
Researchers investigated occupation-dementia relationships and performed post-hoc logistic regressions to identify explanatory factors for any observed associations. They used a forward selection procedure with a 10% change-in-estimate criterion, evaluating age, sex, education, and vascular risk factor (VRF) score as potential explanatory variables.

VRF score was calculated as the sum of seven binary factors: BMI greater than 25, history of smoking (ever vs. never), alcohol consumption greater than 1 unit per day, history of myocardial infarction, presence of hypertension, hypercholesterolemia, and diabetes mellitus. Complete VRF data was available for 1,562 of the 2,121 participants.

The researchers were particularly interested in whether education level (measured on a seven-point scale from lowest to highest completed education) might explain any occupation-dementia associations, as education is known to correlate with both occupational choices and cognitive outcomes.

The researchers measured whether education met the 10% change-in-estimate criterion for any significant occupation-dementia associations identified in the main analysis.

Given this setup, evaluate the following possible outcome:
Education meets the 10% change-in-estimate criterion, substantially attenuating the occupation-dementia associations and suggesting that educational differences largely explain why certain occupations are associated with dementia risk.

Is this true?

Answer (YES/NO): NO